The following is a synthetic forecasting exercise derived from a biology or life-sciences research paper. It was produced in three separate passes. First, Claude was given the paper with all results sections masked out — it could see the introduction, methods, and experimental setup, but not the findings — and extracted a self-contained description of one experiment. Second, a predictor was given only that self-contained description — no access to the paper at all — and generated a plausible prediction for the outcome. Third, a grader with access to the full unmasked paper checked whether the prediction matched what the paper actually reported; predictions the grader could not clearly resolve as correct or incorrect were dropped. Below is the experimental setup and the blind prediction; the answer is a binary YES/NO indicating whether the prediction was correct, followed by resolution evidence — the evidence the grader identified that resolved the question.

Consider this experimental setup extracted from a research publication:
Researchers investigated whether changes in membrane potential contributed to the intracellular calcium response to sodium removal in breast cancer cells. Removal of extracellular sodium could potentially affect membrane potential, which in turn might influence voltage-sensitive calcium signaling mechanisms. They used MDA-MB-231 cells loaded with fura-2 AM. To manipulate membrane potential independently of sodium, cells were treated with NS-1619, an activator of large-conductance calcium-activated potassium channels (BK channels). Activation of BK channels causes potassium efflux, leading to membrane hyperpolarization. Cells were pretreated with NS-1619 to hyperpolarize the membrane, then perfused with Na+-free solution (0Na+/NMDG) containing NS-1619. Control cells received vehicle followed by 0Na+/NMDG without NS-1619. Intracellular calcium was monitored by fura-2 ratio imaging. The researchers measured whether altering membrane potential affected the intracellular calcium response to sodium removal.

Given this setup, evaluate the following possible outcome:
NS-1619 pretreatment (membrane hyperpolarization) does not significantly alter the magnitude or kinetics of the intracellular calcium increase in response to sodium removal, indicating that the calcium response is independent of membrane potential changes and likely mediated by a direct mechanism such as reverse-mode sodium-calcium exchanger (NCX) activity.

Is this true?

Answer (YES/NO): NO